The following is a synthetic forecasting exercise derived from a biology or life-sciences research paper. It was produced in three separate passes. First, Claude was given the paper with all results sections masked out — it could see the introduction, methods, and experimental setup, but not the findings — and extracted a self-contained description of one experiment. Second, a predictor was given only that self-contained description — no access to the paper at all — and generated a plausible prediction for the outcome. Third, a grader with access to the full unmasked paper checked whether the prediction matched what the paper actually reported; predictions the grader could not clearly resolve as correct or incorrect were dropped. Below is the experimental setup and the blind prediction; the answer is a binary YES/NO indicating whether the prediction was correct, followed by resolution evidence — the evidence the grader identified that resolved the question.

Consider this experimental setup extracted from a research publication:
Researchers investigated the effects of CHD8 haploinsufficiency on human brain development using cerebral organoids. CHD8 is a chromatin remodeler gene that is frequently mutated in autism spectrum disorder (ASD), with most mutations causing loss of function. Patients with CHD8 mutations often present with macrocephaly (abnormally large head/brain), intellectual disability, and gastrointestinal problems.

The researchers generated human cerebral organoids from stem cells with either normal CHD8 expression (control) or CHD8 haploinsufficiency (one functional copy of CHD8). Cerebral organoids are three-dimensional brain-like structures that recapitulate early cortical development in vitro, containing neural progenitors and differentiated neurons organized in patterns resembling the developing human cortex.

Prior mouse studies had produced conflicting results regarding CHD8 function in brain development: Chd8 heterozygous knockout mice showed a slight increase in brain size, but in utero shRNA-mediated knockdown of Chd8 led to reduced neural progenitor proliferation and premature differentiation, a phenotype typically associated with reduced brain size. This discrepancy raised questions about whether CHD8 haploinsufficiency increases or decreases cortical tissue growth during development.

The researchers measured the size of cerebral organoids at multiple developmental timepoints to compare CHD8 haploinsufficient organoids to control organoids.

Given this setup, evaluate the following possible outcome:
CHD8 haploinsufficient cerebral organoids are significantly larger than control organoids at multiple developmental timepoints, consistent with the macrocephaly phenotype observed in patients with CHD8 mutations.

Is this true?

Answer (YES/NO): NO